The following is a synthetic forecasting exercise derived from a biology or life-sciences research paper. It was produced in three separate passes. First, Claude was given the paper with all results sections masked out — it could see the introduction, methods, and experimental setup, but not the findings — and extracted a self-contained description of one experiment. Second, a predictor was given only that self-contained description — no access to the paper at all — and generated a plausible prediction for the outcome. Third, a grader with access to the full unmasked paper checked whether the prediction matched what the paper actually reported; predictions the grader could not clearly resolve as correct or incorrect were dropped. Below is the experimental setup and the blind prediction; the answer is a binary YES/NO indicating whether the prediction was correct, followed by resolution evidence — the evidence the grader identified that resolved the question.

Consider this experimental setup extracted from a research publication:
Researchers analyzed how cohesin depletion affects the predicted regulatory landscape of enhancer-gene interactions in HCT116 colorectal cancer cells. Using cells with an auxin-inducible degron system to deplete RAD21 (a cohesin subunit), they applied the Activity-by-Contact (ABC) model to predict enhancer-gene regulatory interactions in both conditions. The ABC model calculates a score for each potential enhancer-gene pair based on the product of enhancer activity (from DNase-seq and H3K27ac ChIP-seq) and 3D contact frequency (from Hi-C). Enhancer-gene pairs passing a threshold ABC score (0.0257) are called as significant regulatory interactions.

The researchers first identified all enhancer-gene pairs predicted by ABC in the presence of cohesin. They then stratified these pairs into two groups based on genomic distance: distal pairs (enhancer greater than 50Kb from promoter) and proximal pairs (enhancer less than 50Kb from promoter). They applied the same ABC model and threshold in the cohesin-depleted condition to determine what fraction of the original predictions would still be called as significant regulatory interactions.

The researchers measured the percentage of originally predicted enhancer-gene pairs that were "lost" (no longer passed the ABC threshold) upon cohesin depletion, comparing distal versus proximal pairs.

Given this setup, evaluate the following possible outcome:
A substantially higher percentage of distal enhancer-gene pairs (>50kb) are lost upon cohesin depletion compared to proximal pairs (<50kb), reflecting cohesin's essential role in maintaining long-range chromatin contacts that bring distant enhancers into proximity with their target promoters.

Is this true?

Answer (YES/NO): YES